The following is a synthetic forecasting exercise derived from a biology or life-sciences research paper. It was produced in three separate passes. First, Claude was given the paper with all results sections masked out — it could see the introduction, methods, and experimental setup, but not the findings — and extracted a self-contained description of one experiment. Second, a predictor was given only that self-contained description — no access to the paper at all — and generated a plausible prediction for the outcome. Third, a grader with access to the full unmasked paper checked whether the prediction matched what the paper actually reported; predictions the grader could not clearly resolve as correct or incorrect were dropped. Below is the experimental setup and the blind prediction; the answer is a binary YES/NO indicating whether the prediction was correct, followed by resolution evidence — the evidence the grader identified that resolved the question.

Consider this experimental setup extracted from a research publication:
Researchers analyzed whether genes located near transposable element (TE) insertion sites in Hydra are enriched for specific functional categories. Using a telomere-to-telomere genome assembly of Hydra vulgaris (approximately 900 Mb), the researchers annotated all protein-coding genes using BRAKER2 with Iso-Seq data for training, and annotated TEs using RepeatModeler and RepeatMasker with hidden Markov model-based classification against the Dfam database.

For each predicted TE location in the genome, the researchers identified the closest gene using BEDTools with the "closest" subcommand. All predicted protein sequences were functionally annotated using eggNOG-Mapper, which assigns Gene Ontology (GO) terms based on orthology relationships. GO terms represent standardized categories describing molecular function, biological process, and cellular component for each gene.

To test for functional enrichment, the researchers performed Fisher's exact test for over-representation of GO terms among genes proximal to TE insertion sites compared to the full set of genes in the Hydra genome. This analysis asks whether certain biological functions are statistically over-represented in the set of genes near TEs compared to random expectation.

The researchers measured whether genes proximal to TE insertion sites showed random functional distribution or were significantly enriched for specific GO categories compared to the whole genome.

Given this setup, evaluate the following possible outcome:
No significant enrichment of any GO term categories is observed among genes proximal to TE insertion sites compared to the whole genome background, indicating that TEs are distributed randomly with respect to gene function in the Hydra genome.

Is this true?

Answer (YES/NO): NO